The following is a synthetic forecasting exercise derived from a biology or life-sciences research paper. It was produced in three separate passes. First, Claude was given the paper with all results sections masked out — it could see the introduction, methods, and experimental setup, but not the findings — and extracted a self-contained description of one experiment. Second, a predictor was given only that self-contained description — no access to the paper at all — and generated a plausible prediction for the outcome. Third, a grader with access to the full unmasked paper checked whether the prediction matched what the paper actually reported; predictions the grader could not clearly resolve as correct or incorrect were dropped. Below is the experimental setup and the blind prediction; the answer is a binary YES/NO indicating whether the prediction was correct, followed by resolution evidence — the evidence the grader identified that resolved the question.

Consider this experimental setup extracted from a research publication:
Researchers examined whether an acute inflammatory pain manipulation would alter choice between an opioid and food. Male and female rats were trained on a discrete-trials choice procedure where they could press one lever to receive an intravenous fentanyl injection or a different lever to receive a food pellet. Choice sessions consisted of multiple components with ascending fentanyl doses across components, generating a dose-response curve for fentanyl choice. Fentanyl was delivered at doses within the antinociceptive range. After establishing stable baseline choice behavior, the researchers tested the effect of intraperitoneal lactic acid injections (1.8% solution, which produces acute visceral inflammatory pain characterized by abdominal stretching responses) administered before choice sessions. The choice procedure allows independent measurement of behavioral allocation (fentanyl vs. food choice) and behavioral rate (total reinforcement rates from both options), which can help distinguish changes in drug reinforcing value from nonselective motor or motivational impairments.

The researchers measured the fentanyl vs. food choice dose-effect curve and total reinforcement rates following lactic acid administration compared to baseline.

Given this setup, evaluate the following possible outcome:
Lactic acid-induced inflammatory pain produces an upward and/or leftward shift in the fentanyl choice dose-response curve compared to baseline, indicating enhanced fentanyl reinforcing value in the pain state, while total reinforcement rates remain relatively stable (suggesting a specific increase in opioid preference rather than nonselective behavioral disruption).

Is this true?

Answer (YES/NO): NO